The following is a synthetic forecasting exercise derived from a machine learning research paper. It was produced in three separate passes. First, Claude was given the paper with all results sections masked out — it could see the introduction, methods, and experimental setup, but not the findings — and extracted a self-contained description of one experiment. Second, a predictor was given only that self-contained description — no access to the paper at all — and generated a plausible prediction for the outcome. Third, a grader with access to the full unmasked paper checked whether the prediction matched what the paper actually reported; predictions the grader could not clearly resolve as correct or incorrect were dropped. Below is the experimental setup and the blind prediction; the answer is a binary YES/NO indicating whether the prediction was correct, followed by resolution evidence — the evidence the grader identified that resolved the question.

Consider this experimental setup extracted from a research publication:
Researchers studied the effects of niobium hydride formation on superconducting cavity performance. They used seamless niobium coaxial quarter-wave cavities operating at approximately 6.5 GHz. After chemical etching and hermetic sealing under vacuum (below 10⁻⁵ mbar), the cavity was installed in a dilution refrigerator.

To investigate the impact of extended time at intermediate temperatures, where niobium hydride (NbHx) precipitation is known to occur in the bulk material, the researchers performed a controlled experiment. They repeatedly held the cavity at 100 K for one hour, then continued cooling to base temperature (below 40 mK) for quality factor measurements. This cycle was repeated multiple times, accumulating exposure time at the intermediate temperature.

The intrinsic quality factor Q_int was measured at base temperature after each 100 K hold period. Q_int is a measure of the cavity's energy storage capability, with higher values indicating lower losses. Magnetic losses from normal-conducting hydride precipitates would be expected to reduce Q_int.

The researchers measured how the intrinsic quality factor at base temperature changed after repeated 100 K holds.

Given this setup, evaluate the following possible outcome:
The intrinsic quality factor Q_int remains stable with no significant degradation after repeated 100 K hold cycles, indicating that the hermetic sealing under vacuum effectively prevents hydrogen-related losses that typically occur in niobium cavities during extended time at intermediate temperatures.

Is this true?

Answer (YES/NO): NO